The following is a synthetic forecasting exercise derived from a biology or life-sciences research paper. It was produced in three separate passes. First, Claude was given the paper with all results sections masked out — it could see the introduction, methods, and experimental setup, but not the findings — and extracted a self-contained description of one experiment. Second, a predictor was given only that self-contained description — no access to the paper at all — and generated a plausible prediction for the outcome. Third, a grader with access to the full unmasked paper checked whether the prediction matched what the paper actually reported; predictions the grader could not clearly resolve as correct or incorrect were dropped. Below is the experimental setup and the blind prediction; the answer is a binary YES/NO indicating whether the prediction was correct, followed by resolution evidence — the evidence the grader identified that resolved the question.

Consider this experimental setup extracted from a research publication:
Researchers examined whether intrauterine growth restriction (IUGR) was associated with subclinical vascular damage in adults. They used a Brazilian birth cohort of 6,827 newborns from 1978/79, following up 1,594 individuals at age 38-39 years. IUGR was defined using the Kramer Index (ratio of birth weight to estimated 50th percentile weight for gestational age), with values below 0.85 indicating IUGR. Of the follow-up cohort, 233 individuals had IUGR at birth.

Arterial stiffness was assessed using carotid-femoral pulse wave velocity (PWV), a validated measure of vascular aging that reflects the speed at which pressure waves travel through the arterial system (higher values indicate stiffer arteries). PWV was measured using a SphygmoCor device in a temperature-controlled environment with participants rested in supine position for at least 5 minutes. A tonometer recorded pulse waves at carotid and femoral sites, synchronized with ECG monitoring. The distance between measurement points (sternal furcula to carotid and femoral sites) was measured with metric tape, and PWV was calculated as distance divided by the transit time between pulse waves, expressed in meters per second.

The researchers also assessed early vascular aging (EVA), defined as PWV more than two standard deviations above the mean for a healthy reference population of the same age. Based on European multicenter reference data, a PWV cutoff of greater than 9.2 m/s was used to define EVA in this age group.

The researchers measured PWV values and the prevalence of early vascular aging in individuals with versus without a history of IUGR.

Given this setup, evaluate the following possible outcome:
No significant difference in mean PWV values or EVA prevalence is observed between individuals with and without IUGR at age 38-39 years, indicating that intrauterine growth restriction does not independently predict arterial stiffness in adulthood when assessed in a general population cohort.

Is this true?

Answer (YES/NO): YES